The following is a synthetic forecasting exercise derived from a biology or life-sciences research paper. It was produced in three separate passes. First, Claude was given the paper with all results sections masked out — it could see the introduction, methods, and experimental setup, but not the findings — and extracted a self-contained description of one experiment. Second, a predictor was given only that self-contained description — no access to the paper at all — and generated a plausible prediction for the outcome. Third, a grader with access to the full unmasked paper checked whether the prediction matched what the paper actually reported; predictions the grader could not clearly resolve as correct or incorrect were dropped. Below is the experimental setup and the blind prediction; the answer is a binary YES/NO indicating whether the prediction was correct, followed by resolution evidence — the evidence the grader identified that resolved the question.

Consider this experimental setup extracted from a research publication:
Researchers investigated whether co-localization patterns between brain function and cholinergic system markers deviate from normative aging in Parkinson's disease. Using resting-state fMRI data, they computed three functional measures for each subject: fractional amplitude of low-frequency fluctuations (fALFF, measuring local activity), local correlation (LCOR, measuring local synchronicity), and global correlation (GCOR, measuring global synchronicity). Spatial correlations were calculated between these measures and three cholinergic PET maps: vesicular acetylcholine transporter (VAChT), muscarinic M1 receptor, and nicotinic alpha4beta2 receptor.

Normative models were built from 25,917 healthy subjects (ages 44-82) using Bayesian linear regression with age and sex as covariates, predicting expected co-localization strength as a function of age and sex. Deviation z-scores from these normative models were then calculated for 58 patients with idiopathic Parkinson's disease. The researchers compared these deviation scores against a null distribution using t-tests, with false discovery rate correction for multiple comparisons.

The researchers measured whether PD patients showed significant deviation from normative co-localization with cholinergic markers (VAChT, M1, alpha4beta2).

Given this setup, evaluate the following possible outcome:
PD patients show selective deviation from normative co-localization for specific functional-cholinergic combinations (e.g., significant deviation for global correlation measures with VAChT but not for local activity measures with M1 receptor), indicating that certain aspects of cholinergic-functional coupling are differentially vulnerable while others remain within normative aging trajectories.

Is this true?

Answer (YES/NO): NO